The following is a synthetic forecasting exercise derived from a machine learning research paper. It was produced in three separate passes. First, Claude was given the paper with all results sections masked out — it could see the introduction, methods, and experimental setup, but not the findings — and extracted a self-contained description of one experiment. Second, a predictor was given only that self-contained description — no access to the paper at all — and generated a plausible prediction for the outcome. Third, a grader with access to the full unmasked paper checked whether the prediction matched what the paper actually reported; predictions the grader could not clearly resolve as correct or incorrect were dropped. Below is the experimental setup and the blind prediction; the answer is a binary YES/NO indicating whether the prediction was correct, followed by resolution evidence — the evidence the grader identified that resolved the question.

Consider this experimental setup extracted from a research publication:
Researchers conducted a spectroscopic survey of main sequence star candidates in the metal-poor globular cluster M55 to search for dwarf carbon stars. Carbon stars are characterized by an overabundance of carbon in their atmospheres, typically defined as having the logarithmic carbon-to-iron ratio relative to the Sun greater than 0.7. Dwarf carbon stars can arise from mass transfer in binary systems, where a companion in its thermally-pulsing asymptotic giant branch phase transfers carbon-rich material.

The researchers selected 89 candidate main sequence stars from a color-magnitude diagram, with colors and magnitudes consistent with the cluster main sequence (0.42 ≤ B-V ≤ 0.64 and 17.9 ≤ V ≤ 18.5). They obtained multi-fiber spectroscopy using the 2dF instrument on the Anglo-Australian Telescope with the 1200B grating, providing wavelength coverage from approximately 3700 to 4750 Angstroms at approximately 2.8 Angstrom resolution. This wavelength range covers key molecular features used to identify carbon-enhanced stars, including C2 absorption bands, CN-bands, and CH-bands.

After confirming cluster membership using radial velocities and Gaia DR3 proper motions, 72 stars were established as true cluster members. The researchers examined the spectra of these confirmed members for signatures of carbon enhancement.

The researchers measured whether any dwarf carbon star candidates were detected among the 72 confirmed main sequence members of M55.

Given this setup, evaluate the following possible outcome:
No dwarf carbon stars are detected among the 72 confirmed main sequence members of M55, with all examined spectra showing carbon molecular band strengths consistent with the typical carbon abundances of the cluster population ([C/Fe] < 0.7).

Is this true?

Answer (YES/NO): NO